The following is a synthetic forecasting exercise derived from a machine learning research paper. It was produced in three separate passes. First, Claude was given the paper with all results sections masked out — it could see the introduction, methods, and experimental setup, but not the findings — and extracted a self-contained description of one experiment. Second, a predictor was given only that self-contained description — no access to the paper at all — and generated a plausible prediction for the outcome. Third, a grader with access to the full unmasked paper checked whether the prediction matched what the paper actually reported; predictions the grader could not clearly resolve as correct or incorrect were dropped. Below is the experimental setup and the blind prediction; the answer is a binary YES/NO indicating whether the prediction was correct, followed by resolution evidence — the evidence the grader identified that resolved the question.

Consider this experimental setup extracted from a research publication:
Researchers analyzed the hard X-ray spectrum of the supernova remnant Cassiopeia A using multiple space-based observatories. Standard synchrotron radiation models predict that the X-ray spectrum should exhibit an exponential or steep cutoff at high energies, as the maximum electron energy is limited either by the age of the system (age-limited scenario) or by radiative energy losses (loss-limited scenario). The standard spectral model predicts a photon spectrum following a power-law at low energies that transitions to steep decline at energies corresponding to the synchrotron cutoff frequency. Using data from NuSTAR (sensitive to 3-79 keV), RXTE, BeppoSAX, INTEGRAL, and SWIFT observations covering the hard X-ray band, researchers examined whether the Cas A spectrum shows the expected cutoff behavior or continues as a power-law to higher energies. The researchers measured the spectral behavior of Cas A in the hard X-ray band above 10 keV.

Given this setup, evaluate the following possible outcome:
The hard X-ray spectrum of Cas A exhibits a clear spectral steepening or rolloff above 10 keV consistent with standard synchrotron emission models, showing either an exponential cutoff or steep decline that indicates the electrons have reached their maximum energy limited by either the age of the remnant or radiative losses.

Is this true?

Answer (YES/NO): NO